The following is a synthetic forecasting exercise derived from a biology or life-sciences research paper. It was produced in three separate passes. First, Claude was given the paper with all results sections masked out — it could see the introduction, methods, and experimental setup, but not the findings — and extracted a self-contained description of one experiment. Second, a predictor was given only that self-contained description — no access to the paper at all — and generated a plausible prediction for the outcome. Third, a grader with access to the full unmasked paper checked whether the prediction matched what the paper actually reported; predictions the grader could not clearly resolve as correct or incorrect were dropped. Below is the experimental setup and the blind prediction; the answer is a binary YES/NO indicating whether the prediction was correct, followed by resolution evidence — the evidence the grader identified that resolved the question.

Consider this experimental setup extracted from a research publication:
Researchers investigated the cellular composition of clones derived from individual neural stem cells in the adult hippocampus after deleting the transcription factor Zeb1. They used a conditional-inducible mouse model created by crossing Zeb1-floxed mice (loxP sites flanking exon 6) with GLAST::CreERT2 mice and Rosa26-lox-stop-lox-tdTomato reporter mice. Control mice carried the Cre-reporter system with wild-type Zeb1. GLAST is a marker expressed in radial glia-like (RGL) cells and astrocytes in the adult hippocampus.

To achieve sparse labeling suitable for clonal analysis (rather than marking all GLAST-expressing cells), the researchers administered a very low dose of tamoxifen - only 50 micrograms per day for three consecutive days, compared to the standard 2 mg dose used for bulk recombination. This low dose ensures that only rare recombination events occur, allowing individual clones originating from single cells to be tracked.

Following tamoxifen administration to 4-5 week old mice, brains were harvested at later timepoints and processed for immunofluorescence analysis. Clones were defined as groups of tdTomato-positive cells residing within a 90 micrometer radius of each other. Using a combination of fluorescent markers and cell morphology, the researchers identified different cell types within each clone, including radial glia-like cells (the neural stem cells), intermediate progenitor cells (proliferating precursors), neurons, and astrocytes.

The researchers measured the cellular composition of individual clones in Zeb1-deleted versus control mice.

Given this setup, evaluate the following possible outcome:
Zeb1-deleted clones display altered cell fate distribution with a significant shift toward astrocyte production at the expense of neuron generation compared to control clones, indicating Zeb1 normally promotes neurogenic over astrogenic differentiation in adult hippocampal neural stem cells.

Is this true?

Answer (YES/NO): NO